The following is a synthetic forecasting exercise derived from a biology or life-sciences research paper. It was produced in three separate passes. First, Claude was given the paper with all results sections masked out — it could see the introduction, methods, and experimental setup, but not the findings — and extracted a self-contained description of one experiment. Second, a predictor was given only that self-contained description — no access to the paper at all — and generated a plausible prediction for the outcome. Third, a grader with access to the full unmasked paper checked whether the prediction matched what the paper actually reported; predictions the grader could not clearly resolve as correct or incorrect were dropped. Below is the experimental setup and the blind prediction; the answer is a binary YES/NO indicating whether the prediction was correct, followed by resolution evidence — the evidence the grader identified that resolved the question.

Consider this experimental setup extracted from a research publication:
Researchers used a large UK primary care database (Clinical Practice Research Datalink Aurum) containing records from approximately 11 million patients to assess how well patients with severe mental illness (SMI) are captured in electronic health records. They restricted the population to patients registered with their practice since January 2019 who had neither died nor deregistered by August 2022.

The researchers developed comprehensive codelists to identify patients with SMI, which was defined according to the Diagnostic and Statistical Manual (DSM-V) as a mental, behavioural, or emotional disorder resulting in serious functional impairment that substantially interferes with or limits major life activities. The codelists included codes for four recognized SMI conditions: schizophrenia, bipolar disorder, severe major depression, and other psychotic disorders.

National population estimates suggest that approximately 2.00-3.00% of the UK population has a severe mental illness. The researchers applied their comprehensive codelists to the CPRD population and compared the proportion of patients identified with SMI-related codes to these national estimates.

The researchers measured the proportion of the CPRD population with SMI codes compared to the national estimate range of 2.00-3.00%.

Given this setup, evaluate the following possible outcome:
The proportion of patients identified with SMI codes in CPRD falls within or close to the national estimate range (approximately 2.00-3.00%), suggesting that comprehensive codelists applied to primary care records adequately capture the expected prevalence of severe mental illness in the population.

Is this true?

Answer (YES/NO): NO